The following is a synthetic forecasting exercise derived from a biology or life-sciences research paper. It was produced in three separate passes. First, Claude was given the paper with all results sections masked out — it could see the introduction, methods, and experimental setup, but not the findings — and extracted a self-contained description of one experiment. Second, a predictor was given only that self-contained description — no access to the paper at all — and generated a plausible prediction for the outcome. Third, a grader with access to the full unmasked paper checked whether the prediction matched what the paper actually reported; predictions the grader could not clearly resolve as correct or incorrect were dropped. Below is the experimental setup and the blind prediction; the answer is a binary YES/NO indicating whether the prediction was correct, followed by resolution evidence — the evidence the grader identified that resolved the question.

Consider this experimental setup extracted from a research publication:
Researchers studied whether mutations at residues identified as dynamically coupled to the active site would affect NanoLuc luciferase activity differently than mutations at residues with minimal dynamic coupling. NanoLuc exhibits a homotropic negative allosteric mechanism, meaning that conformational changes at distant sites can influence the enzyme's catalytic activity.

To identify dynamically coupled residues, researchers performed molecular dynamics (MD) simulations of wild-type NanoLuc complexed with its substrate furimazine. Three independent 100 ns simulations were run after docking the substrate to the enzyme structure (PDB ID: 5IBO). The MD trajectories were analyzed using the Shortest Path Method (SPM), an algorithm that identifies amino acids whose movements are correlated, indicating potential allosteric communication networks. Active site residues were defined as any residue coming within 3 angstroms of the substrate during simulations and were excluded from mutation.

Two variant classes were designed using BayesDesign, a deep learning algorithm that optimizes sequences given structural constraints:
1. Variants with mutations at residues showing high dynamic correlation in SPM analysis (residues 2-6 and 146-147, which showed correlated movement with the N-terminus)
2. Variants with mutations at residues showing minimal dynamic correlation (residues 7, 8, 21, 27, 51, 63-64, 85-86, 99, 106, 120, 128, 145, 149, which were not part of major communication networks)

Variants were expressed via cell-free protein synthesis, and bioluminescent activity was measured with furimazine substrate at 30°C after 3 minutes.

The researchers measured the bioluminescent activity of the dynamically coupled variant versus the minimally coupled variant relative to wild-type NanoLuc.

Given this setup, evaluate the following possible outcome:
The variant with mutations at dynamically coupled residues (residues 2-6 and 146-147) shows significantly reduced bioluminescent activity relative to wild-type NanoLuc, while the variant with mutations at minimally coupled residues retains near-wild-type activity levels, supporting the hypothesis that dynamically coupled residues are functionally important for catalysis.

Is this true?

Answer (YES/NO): NO